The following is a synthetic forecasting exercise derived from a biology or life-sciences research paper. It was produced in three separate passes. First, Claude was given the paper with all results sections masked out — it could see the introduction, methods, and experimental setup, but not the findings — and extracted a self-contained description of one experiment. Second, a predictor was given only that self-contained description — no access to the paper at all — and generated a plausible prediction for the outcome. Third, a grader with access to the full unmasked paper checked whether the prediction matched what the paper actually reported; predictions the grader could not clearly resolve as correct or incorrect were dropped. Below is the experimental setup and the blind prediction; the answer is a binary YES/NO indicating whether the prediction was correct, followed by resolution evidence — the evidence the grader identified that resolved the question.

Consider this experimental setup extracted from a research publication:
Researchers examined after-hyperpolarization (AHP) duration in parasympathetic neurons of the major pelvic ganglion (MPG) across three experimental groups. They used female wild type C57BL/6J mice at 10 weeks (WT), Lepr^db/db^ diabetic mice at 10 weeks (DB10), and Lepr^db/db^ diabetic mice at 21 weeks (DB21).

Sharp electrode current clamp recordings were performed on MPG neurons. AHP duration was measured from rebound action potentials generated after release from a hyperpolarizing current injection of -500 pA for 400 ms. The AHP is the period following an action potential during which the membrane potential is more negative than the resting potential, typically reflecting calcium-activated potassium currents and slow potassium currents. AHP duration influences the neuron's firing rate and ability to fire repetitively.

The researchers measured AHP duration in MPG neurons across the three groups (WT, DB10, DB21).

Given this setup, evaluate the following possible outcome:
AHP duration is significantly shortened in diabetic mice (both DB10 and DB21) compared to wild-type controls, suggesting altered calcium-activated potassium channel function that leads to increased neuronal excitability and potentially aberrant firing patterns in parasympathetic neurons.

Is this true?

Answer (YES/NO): NO